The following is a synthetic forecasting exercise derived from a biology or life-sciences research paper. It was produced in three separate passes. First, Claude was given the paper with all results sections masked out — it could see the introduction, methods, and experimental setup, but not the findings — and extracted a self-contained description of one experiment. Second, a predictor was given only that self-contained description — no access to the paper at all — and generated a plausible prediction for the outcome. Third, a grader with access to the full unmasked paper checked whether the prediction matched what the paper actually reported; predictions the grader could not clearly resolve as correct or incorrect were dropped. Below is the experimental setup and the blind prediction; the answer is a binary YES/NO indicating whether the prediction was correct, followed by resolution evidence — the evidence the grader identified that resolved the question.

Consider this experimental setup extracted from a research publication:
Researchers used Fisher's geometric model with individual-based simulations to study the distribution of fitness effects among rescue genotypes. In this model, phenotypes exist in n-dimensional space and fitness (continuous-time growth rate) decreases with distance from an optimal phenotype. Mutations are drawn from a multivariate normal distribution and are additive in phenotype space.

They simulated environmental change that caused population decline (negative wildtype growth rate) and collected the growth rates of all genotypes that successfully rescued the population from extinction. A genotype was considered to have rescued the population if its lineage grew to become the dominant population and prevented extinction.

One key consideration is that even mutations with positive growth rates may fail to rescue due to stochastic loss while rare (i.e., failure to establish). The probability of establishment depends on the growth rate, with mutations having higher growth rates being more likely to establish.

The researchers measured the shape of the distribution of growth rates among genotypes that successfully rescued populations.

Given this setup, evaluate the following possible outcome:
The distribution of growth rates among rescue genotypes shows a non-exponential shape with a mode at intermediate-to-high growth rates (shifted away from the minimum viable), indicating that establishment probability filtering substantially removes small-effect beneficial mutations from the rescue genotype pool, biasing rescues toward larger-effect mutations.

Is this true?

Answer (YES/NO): NO